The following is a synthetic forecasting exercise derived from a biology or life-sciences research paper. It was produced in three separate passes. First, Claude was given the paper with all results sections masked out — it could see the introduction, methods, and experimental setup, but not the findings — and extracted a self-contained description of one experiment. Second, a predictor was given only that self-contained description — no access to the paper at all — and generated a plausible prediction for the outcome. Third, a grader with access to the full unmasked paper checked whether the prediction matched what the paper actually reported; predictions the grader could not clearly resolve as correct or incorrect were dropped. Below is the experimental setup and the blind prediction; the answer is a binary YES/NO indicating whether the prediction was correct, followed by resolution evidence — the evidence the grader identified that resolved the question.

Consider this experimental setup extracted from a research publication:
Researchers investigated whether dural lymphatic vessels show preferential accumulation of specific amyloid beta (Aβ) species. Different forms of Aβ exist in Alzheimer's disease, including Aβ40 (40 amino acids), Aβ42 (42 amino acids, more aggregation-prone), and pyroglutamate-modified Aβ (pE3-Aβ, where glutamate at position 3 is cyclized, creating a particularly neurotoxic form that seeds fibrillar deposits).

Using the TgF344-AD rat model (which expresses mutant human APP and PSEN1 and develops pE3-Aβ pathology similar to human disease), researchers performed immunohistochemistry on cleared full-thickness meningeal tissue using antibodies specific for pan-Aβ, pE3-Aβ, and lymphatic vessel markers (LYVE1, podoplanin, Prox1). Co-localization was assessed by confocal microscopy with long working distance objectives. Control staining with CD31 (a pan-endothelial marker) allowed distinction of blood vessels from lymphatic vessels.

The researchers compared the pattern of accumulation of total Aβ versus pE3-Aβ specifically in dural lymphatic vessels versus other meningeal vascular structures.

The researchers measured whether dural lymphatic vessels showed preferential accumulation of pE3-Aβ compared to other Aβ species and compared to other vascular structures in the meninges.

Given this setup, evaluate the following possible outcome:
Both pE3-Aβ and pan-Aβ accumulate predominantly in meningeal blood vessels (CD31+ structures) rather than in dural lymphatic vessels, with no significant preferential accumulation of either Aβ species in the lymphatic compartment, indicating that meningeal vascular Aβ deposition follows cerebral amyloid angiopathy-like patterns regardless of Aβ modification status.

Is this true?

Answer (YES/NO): NO